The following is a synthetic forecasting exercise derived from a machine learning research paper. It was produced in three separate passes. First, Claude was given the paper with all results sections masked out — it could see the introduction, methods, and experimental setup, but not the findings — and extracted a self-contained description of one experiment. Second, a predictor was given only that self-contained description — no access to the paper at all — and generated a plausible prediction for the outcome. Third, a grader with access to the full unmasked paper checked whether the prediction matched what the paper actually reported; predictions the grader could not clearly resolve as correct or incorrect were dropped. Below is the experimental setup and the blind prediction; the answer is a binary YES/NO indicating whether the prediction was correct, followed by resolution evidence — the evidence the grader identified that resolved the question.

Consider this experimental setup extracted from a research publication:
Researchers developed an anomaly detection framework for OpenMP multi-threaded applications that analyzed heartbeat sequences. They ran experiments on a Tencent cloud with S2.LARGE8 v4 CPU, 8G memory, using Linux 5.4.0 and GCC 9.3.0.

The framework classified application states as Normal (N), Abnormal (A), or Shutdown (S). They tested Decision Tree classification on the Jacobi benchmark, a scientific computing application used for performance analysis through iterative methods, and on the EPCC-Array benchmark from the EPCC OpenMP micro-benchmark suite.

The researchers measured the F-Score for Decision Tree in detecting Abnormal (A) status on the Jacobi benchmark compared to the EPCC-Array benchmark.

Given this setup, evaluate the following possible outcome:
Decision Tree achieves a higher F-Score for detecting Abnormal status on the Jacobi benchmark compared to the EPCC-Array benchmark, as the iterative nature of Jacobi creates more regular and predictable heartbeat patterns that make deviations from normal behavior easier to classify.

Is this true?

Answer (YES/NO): NO